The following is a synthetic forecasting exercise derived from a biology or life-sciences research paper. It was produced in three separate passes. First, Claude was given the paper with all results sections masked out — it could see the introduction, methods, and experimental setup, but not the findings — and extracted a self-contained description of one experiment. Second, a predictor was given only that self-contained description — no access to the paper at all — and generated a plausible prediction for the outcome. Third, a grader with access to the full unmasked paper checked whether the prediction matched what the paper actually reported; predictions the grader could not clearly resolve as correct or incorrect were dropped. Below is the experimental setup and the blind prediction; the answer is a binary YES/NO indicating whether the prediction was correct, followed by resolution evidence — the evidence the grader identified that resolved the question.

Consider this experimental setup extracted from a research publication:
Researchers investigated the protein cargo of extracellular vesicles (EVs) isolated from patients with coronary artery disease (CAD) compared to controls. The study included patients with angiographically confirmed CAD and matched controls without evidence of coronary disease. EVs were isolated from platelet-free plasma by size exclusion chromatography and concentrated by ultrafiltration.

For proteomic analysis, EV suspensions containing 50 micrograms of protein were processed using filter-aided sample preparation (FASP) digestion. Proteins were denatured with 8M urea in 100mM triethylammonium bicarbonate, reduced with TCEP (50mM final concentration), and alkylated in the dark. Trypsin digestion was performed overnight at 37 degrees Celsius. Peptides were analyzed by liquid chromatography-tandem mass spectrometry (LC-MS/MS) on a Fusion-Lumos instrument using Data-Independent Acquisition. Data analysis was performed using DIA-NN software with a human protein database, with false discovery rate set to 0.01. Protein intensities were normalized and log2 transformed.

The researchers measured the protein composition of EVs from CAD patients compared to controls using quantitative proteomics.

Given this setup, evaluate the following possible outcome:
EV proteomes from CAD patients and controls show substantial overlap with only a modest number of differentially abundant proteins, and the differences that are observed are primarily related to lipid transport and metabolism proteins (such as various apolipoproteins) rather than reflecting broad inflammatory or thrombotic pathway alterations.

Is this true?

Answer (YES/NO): NO